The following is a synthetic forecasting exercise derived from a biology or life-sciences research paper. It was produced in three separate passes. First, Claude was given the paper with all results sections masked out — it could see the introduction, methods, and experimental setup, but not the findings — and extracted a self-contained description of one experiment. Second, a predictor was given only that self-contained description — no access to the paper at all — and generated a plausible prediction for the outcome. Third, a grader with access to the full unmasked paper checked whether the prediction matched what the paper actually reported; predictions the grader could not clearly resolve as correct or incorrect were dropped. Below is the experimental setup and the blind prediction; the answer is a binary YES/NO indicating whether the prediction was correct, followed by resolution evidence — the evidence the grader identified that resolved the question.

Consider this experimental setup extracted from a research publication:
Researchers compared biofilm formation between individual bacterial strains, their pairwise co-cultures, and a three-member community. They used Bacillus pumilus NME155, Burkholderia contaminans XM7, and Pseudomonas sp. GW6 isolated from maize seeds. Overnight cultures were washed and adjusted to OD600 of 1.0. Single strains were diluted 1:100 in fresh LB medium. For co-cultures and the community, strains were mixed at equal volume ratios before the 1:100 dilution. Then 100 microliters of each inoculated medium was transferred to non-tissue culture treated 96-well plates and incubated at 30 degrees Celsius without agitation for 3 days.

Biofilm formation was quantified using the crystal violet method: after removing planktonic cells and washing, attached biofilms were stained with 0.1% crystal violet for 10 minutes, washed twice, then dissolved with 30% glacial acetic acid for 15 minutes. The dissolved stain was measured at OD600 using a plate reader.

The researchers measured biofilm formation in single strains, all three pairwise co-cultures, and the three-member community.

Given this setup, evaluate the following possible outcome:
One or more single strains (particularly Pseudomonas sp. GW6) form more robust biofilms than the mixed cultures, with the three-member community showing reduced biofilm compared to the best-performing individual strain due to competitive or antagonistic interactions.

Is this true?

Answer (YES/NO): NO